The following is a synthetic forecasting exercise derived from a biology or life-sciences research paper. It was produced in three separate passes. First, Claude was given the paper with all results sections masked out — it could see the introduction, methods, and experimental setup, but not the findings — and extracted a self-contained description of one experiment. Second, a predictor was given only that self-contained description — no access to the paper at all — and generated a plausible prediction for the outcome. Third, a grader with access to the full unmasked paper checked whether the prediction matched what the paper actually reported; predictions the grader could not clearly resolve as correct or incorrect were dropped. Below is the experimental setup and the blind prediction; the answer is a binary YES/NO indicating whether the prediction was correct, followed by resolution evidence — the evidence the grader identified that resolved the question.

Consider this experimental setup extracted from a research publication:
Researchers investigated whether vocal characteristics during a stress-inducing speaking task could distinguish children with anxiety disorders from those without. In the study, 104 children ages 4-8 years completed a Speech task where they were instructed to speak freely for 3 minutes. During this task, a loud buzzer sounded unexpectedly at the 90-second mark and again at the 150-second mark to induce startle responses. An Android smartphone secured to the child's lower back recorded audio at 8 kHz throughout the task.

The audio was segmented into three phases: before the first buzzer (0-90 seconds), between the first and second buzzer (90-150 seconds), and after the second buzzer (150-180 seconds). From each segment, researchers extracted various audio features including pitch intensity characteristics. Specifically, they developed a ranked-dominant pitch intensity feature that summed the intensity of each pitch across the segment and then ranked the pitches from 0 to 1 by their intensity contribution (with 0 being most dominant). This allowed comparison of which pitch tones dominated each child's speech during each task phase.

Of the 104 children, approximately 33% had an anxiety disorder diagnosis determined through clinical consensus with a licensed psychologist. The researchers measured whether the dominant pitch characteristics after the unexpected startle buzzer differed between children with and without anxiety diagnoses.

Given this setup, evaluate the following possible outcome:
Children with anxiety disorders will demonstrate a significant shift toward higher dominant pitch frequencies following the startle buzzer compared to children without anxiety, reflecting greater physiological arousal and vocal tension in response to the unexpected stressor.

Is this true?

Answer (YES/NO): YES